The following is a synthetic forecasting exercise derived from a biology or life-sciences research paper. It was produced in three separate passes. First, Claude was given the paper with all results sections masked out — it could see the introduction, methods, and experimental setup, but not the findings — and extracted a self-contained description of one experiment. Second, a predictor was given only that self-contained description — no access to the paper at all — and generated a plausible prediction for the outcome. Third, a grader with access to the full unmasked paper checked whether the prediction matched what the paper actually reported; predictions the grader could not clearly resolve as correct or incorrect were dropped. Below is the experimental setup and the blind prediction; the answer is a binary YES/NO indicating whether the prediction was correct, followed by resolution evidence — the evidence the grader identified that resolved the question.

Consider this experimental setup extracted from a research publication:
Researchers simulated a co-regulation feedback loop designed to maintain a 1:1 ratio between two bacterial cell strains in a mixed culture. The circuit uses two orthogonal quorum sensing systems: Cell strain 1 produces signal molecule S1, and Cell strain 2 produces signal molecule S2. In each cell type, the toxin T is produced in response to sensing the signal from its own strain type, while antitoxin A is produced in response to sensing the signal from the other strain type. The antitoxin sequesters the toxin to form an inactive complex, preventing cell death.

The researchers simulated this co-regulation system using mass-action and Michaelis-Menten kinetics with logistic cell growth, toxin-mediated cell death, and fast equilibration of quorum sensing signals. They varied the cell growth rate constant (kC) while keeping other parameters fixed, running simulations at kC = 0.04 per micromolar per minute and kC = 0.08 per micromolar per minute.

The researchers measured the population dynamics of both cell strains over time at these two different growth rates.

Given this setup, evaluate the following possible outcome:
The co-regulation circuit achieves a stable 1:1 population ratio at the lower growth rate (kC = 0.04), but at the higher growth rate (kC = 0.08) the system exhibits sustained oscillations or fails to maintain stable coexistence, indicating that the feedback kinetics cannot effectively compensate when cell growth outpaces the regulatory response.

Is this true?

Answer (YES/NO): YES